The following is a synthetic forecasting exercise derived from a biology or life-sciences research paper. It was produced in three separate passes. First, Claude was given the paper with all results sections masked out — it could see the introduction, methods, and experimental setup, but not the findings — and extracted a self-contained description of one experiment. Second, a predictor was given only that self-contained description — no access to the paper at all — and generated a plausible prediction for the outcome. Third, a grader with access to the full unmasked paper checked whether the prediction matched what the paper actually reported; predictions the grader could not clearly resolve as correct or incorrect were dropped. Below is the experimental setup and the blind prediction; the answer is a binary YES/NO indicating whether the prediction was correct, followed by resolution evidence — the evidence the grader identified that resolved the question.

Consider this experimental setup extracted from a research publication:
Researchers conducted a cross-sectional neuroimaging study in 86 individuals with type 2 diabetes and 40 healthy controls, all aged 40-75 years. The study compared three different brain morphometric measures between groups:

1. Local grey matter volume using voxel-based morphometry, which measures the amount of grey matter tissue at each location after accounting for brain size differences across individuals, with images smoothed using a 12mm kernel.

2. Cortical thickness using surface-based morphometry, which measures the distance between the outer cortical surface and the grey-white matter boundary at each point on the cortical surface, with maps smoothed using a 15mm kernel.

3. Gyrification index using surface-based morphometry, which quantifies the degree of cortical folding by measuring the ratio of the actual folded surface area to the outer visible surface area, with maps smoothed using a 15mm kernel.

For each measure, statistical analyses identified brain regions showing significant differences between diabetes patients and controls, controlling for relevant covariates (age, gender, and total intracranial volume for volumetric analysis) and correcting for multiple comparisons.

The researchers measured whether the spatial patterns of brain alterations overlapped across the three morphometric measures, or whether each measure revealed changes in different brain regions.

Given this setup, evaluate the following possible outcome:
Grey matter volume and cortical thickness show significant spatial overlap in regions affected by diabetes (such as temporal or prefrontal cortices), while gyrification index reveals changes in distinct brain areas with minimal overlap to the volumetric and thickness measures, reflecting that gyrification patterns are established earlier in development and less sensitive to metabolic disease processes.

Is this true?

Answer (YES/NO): NO